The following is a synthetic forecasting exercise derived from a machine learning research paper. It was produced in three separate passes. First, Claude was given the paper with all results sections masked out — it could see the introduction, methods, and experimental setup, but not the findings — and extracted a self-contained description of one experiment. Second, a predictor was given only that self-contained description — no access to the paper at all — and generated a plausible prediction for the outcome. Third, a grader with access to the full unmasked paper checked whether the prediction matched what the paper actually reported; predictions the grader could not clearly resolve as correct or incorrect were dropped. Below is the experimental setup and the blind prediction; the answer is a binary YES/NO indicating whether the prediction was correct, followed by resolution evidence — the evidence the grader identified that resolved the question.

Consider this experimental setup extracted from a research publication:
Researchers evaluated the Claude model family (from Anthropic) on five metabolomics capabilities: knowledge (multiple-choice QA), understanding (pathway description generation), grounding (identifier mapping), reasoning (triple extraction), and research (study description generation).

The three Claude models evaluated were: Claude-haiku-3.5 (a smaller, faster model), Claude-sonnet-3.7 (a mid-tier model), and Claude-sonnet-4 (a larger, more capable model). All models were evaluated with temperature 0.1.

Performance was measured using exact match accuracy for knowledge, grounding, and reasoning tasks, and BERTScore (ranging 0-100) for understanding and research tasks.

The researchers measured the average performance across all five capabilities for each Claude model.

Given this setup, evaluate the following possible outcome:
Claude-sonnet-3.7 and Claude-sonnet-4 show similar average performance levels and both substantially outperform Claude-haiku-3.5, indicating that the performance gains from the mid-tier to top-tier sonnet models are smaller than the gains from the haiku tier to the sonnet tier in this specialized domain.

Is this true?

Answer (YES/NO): YES